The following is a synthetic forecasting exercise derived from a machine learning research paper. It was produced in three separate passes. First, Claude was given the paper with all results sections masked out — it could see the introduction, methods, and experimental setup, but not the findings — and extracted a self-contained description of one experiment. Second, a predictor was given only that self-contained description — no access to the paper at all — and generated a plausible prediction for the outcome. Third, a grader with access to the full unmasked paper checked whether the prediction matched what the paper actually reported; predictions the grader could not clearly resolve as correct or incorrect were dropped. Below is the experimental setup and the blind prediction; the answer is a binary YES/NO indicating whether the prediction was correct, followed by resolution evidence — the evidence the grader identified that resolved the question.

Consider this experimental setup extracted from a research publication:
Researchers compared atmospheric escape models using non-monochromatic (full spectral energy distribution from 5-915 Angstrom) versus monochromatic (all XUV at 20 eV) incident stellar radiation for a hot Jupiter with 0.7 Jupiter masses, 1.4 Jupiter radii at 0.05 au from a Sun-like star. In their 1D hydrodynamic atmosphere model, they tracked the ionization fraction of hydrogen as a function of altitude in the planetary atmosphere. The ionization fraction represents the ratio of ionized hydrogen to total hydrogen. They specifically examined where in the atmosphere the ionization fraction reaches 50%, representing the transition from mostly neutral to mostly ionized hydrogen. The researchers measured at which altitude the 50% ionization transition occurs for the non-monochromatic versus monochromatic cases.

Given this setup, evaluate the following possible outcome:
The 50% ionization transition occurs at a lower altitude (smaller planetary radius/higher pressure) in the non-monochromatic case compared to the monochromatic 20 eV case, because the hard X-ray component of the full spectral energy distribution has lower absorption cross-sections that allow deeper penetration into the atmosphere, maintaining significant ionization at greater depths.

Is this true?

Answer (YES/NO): NO